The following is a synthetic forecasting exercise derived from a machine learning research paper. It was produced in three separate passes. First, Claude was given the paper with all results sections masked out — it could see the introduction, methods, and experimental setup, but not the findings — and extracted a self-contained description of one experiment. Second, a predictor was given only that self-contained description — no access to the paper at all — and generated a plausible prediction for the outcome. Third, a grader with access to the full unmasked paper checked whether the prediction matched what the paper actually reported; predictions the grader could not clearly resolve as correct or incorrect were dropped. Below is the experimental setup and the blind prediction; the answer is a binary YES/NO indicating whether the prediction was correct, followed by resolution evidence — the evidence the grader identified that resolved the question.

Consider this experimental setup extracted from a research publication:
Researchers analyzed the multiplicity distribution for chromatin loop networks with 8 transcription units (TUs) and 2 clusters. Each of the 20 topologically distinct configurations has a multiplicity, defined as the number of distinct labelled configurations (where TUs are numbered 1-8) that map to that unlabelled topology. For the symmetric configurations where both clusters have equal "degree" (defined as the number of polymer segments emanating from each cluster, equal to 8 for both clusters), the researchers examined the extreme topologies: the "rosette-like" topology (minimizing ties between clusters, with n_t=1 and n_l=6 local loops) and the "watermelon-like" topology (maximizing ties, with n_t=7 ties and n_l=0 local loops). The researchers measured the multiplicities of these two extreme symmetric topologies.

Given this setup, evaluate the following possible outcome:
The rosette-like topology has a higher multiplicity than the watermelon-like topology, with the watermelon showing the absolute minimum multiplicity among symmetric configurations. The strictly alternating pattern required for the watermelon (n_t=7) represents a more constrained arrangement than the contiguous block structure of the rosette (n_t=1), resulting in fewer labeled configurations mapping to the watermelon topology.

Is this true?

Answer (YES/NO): NO